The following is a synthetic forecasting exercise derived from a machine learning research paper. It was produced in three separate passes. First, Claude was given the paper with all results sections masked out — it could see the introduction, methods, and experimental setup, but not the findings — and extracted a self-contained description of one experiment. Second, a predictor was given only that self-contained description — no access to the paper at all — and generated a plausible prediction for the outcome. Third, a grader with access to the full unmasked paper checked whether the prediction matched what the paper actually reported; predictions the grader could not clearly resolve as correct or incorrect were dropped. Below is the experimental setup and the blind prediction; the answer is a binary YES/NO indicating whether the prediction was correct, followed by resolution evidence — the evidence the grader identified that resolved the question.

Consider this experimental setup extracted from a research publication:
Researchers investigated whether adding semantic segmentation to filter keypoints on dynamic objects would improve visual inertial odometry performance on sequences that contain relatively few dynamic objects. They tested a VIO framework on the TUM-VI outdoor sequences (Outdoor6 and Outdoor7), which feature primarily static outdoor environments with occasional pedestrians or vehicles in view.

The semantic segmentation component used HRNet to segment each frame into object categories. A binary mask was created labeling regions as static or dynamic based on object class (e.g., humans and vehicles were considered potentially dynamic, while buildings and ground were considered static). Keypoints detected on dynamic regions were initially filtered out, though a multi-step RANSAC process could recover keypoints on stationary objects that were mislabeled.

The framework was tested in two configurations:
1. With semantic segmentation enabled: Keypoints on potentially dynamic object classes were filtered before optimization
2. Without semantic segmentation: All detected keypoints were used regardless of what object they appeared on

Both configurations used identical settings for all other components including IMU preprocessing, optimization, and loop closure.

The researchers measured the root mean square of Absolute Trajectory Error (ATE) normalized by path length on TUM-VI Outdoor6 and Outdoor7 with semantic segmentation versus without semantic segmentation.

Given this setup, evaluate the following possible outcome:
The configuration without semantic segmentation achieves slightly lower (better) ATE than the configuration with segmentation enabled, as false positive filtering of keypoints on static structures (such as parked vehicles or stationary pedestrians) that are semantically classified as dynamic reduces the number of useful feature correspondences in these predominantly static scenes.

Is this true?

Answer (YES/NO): NO